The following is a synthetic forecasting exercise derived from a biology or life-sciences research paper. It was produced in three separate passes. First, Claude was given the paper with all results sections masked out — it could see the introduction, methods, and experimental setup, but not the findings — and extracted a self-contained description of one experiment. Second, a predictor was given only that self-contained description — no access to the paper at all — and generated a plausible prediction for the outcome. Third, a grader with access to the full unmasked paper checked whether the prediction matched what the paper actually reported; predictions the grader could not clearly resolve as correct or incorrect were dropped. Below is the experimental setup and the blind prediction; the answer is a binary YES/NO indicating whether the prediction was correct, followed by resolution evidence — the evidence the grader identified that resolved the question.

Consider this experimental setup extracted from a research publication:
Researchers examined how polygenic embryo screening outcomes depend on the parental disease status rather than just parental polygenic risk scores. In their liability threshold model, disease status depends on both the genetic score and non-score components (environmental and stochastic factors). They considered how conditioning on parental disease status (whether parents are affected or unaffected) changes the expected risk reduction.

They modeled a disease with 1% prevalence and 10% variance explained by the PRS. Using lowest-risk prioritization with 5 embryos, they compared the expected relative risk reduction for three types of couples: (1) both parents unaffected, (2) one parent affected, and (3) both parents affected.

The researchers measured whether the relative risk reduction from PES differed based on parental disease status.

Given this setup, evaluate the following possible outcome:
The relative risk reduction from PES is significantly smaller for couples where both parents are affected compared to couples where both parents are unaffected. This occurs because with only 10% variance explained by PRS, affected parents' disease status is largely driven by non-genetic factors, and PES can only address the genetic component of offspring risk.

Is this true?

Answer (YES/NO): NO